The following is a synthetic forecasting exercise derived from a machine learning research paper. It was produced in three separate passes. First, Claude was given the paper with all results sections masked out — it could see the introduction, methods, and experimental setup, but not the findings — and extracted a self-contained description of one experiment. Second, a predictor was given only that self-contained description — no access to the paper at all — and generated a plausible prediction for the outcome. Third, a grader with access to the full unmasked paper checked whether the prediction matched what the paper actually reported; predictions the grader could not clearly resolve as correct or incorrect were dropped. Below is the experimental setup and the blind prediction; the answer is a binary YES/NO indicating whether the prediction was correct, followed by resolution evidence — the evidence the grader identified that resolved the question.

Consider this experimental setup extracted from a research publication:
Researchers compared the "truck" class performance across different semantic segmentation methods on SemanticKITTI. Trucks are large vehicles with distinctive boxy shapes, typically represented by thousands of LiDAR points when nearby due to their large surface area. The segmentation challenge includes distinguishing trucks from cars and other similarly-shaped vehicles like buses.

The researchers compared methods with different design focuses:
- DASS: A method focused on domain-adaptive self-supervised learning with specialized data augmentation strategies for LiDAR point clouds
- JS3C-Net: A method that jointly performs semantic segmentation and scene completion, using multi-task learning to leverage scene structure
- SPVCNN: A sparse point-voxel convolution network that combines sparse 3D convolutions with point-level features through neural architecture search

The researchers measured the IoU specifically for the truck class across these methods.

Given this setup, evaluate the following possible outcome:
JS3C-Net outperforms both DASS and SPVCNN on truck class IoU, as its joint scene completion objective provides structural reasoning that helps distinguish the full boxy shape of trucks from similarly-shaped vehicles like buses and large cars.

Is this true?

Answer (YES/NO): NO